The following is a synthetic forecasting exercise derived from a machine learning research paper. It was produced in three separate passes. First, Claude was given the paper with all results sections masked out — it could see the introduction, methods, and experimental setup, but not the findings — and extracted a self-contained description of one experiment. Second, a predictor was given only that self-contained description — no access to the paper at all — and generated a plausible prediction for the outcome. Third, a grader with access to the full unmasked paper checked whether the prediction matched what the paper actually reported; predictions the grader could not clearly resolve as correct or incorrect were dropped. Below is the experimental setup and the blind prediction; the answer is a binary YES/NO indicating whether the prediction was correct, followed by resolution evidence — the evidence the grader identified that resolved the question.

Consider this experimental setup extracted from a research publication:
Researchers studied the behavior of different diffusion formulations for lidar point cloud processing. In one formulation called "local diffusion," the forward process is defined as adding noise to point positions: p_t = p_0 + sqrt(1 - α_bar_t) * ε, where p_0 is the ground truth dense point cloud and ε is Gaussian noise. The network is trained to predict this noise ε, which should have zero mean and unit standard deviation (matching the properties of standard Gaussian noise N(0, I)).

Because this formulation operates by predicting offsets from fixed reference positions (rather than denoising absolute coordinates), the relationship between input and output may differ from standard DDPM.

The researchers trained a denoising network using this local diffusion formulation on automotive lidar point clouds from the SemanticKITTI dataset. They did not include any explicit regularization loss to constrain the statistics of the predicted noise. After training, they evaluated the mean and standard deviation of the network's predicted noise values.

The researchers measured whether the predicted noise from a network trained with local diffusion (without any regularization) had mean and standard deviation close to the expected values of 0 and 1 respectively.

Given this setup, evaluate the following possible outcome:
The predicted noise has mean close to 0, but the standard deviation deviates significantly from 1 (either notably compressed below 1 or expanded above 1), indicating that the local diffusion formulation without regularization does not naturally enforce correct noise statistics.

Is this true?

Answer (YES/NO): NO